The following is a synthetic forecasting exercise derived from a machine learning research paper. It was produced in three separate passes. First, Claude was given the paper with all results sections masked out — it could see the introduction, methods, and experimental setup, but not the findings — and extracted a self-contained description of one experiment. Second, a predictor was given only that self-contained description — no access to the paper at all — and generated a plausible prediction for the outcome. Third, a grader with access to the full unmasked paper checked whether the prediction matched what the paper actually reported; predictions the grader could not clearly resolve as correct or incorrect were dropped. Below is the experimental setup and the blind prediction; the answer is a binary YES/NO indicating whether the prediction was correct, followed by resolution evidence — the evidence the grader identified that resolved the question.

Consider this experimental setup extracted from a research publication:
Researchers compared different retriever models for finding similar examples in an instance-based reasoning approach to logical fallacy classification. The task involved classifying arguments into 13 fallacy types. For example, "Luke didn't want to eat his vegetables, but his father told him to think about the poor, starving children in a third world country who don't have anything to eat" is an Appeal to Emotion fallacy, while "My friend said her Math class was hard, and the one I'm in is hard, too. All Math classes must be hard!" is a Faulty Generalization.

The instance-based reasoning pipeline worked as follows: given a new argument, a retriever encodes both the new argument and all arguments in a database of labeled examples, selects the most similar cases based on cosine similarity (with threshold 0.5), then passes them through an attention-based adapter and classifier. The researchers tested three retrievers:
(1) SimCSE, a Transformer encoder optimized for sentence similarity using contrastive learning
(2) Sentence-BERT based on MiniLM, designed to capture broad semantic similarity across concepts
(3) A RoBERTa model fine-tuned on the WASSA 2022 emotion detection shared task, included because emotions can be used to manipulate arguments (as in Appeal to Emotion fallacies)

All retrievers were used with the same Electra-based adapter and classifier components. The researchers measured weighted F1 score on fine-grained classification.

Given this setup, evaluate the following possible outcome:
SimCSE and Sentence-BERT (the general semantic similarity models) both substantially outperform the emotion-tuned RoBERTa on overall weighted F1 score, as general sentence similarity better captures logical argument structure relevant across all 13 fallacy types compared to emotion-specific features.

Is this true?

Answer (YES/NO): NO